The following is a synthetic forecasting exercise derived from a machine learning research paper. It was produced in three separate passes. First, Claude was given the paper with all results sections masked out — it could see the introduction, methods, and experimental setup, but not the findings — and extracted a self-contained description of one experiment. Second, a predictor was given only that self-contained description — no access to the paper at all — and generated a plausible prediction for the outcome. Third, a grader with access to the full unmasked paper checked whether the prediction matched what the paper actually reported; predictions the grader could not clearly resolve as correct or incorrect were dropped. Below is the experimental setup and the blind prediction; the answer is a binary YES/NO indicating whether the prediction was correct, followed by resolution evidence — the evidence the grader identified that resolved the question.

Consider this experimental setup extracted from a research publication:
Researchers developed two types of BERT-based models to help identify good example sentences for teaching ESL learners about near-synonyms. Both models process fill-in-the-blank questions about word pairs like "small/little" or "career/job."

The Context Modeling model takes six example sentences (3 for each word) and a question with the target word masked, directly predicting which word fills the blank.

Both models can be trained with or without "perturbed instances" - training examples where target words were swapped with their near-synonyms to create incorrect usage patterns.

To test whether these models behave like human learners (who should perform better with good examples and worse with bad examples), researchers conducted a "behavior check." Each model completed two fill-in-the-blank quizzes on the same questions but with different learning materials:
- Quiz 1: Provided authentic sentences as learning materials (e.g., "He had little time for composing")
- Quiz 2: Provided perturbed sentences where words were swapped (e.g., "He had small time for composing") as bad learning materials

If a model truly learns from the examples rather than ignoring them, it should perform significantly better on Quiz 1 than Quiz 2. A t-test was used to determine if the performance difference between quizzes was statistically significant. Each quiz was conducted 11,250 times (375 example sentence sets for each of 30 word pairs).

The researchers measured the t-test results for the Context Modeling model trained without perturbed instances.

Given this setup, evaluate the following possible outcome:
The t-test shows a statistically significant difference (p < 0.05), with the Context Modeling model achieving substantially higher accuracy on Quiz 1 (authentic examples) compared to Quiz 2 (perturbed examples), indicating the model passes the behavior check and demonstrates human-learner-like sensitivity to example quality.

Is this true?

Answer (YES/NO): NO